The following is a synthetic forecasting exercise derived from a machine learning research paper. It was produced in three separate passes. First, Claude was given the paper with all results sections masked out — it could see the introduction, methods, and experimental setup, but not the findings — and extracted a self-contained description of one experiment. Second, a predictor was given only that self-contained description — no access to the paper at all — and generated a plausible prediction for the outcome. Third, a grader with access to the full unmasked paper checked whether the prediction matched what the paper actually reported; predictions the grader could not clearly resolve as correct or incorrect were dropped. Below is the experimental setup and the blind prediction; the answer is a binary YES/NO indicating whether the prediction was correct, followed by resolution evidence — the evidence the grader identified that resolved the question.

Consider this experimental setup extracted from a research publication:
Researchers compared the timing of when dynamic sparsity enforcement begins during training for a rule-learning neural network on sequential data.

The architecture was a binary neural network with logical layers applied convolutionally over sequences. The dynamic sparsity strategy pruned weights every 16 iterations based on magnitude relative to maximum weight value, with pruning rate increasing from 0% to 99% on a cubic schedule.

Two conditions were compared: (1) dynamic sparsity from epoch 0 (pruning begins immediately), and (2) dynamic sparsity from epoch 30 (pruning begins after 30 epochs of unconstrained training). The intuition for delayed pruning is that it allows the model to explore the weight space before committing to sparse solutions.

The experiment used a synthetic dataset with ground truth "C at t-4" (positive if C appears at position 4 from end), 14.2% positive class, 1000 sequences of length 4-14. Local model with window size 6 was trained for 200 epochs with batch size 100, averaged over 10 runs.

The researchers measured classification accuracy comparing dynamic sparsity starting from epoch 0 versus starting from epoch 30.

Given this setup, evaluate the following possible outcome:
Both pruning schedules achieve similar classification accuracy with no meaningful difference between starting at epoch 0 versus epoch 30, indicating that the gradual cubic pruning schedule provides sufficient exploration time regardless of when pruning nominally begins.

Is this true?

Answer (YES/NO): NO